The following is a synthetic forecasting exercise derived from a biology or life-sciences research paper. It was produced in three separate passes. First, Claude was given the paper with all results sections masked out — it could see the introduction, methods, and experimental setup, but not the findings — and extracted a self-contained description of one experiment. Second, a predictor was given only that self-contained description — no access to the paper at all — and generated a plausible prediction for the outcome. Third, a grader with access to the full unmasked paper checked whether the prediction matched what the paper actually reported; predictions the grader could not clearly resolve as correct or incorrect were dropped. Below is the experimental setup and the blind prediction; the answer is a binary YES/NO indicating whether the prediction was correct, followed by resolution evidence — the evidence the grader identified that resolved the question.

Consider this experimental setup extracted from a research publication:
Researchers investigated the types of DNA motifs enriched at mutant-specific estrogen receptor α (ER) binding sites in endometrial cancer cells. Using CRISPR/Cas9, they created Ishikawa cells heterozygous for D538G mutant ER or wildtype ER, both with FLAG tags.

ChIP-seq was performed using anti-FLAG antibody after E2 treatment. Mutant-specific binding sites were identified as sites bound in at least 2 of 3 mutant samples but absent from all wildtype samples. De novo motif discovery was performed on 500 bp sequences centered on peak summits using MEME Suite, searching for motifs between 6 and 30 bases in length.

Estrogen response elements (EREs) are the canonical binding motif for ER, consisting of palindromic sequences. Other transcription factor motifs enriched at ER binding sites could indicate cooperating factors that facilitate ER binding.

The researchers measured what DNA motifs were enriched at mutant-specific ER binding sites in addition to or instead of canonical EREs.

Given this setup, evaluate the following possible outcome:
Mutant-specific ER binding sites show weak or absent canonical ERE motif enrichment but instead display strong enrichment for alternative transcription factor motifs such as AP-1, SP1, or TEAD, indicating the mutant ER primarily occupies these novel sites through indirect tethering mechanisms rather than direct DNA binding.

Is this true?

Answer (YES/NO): NO